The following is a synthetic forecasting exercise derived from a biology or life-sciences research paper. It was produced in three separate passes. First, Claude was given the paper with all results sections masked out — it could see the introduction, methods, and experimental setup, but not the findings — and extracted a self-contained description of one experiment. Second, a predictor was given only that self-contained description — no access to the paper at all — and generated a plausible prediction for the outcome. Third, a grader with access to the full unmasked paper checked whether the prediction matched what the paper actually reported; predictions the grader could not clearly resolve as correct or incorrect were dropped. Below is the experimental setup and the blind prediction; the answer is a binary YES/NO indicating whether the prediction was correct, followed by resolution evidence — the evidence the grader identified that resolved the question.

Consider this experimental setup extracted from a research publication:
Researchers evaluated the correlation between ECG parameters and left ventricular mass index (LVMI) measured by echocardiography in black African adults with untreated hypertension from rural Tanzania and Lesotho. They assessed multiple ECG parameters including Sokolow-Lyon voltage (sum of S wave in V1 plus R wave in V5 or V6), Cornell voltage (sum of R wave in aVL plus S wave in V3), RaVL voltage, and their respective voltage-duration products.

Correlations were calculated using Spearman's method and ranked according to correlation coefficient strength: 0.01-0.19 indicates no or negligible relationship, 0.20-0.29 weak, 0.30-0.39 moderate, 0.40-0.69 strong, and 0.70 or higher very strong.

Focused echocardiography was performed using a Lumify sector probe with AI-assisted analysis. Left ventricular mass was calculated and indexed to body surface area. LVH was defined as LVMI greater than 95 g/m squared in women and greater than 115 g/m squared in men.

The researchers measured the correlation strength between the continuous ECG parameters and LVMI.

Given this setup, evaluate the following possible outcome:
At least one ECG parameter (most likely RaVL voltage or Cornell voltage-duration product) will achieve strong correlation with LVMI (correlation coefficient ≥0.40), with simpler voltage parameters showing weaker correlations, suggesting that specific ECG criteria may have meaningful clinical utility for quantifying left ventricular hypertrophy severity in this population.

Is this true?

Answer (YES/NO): NO